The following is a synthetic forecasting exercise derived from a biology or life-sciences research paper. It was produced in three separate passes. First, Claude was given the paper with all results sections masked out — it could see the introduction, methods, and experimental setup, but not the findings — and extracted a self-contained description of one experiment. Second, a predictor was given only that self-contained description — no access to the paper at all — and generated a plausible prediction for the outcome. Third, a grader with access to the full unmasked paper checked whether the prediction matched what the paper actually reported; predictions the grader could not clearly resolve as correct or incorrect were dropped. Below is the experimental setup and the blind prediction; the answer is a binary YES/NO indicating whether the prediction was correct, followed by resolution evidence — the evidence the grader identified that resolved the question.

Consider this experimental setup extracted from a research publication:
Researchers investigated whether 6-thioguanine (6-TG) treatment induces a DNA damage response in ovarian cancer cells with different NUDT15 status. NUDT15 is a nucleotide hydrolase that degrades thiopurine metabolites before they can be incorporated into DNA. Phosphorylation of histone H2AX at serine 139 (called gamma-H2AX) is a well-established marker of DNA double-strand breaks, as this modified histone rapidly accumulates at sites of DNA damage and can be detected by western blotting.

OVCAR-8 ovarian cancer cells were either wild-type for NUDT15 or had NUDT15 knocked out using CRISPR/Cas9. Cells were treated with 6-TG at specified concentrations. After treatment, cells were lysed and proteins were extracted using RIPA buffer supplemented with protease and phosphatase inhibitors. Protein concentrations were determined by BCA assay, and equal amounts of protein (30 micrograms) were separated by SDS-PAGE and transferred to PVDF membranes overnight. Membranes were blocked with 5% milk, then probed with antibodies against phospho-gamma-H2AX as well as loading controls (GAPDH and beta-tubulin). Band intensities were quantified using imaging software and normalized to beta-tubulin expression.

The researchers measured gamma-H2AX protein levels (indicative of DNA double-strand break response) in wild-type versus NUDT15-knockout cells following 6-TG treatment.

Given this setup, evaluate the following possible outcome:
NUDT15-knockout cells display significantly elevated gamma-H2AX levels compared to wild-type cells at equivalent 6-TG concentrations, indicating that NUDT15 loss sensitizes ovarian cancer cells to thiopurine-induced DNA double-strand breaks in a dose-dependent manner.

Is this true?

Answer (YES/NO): YES